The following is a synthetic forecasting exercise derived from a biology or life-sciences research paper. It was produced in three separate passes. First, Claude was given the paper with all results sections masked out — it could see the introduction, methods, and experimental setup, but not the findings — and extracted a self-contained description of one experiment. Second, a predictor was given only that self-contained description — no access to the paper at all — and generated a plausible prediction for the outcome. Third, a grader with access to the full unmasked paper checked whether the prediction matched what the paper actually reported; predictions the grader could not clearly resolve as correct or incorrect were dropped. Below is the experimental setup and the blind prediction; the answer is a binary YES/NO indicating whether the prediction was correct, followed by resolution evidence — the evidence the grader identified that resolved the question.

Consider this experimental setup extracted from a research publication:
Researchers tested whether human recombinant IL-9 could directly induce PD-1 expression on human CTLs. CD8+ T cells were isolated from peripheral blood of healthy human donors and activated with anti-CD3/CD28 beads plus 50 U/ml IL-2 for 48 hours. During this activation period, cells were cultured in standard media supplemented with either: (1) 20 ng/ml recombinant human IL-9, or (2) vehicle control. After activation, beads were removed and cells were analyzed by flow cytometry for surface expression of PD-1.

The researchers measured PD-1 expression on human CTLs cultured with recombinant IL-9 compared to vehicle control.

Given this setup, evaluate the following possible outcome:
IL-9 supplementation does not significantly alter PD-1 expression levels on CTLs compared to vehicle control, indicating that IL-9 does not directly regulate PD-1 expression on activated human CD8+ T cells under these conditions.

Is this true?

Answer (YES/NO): NO